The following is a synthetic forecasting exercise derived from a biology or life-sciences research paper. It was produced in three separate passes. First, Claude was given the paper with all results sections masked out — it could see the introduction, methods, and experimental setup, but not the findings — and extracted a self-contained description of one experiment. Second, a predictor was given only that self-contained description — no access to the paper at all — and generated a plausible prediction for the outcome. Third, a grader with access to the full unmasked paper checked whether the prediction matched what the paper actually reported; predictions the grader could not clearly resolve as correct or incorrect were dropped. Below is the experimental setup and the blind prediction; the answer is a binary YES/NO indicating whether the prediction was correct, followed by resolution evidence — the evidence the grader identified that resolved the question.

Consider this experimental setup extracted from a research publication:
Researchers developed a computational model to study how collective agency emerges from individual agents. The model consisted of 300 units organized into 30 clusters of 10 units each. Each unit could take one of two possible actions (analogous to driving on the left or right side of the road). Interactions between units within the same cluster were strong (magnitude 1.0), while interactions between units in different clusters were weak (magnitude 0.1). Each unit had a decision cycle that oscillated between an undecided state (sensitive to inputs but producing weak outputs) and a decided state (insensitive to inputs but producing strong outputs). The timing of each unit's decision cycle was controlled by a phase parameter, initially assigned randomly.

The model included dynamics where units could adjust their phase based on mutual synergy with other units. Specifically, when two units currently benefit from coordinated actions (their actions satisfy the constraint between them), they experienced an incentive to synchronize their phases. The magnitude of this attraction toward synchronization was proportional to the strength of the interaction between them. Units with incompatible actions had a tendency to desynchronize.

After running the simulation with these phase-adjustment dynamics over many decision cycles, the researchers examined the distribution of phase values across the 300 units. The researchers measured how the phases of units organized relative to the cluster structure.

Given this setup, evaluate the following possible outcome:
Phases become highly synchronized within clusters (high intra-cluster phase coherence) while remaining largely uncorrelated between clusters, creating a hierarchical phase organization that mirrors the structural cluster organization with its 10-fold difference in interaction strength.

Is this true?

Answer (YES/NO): YES